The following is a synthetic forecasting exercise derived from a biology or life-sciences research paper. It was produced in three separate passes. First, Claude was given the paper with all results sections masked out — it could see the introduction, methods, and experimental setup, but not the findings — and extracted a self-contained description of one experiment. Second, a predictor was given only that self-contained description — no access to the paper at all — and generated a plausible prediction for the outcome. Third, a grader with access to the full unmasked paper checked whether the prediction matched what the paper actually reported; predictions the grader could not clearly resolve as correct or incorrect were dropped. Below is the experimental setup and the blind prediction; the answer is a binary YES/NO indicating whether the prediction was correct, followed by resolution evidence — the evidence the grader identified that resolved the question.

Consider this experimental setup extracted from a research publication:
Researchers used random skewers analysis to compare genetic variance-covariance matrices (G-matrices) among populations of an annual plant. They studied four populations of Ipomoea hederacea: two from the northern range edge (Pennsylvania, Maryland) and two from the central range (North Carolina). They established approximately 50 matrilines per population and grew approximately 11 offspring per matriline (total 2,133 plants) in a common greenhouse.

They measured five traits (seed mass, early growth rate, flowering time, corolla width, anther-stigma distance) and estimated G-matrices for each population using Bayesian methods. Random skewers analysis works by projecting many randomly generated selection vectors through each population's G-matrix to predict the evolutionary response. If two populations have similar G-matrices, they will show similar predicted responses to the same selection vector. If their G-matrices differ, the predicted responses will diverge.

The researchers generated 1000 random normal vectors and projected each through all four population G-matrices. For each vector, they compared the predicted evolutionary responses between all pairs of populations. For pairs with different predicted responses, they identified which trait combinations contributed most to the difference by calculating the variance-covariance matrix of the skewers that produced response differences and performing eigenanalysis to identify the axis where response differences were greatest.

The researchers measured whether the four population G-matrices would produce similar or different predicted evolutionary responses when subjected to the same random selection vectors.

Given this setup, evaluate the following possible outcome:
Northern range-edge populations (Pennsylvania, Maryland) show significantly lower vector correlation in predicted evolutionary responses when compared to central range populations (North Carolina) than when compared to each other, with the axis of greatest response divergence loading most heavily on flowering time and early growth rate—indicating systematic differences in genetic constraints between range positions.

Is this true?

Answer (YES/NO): NO